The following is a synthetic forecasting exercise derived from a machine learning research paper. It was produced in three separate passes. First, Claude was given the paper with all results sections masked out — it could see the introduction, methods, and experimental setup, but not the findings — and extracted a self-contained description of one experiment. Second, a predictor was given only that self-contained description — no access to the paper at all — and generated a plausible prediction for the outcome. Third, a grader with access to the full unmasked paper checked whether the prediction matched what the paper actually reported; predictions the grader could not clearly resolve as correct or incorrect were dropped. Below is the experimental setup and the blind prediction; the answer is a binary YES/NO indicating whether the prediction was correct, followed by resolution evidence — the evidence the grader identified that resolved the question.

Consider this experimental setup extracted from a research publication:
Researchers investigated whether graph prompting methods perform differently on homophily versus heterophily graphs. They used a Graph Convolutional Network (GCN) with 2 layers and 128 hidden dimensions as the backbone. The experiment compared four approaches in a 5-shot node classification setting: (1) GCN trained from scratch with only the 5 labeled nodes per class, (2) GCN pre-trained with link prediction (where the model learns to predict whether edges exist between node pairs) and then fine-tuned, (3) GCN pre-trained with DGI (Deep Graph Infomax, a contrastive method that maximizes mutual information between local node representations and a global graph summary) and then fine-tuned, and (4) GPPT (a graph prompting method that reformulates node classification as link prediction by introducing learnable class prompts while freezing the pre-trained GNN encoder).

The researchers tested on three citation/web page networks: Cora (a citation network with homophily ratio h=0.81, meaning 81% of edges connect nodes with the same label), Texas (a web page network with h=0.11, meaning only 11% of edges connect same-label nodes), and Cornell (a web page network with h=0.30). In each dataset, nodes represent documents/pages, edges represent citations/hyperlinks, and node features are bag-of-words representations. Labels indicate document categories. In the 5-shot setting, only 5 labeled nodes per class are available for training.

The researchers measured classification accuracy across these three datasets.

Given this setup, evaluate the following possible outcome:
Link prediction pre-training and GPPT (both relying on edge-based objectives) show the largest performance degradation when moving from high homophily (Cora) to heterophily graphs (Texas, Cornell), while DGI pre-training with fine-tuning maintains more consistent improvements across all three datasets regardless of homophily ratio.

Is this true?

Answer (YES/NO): NO